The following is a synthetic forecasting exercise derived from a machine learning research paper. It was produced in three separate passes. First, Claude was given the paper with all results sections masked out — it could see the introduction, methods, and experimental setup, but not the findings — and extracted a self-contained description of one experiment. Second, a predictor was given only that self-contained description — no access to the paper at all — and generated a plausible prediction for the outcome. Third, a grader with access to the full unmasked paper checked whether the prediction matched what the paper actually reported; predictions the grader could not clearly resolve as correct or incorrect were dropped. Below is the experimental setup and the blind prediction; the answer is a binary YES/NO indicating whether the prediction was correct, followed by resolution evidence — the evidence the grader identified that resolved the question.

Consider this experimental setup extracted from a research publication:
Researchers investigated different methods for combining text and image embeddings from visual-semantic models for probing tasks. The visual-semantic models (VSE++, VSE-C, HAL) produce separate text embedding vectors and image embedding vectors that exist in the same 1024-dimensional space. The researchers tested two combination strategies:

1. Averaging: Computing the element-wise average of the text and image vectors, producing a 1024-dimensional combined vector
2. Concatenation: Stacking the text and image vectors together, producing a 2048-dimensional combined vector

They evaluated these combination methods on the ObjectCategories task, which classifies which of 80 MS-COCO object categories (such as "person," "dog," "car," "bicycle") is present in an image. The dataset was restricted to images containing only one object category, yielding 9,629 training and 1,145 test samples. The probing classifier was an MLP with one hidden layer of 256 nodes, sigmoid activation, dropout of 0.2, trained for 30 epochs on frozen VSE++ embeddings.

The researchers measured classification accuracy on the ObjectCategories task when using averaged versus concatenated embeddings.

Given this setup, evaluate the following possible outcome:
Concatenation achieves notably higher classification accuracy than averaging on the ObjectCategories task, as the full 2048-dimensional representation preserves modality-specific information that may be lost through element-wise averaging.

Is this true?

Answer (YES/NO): YES